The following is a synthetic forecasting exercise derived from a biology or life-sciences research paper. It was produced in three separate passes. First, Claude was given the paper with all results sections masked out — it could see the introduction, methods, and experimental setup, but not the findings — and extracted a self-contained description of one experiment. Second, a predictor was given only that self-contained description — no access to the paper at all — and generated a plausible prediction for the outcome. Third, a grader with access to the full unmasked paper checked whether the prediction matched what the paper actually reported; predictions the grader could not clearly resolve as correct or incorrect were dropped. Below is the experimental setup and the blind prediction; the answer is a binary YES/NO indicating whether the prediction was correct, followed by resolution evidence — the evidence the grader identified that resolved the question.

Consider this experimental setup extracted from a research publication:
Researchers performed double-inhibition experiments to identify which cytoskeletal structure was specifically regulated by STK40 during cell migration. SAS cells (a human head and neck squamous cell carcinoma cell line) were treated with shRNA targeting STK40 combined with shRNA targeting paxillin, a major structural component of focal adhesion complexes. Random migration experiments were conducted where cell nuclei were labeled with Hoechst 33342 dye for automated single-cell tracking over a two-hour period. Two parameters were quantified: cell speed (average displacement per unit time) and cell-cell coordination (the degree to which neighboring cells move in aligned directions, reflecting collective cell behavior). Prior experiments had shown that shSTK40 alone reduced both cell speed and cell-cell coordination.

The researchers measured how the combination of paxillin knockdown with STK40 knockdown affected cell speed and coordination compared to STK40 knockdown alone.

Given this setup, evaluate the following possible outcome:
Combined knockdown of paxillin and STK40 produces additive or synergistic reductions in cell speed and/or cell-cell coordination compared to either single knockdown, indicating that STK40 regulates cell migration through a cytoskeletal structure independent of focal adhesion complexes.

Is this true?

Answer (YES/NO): NO